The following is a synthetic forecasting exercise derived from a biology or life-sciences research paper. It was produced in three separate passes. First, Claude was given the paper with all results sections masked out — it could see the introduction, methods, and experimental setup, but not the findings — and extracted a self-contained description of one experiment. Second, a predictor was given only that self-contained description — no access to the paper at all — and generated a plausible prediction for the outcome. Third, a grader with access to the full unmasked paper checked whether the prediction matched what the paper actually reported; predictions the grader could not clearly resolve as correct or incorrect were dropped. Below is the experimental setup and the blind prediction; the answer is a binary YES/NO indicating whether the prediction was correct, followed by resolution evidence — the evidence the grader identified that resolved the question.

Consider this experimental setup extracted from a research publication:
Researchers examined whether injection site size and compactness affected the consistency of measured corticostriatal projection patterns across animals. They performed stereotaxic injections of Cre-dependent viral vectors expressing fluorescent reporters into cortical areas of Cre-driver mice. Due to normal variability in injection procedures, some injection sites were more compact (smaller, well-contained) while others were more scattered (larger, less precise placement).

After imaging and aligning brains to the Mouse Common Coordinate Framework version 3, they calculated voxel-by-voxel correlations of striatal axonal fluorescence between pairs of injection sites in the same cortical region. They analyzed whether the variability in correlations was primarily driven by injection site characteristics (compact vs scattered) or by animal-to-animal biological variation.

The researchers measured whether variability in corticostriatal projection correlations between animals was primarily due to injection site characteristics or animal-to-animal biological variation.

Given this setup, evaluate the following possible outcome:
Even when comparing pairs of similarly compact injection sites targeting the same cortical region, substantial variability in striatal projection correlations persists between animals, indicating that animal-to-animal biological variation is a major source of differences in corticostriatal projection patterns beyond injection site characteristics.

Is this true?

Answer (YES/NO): YES